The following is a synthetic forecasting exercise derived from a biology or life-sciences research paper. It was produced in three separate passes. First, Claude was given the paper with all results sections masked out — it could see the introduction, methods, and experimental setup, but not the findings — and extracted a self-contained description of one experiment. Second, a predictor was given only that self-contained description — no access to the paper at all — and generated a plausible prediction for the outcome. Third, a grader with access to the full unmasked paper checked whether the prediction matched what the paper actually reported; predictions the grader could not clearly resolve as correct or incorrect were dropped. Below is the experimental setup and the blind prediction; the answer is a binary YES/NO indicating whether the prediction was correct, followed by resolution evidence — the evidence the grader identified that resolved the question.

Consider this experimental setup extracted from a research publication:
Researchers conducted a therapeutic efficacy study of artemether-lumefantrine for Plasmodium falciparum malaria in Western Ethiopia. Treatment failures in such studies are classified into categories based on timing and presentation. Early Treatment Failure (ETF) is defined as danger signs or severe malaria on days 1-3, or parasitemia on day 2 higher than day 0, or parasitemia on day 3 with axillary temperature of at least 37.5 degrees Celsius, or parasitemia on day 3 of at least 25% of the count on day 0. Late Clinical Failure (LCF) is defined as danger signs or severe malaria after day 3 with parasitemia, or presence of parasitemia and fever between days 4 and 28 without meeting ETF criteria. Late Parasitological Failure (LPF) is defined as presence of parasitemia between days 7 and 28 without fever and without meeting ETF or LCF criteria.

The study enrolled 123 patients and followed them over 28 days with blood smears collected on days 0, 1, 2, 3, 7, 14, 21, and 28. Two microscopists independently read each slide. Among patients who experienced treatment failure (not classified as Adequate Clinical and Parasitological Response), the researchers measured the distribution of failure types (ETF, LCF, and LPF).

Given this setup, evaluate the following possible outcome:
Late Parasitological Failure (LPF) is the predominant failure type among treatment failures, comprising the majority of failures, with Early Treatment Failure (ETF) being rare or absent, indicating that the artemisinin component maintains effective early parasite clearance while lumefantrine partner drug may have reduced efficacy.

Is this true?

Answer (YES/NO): YES